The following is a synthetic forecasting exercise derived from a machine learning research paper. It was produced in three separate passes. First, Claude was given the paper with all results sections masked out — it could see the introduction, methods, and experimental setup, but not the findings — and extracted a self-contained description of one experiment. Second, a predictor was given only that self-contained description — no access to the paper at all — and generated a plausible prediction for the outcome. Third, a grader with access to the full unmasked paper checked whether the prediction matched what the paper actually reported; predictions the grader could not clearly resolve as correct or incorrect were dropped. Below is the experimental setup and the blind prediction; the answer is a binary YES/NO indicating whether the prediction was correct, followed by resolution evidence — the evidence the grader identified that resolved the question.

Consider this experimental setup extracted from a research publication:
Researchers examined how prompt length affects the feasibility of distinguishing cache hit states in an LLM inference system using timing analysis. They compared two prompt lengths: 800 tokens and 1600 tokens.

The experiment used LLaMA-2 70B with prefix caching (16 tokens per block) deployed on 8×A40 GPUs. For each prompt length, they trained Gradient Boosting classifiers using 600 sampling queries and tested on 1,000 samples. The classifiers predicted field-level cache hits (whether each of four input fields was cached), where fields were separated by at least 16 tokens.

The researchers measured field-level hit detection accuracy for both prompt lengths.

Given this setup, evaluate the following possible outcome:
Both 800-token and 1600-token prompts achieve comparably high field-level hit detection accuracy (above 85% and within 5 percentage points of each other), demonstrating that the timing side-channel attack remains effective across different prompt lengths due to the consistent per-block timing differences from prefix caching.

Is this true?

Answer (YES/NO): YES